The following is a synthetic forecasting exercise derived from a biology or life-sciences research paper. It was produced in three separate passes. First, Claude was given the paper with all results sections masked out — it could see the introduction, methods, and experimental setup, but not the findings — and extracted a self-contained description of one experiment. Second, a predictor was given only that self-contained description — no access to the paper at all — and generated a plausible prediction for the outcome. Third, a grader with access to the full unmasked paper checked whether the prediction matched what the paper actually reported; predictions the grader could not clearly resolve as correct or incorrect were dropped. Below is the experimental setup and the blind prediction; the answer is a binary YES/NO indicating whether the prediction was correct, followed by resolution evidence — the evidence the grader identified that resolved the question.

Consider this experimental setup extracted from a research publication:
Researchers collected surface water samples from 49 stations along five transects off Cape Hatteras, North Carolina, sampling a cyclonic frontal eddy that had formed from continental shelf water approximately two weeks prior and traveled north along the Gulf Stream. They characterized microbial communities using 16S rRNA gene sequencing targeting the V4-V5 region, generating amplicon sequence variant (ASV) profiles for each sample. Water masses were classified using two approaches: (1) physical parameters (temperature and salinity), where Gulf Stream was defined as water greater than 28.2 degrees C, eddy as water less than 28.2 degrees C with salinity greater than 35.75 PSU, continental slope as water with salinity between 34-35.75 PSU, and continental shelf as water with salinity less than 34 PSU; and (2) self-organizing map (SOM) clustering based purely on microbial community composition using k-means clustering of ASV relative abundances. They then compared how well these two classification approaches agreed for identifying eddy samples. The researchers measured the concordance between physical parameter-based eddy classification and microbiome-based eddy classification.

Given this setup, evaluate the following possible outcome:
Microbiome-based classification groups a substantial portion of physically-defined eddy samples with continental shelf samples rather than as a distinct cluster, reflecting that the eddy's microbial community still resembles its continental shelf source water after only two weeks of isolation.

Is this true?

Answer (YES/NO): NO